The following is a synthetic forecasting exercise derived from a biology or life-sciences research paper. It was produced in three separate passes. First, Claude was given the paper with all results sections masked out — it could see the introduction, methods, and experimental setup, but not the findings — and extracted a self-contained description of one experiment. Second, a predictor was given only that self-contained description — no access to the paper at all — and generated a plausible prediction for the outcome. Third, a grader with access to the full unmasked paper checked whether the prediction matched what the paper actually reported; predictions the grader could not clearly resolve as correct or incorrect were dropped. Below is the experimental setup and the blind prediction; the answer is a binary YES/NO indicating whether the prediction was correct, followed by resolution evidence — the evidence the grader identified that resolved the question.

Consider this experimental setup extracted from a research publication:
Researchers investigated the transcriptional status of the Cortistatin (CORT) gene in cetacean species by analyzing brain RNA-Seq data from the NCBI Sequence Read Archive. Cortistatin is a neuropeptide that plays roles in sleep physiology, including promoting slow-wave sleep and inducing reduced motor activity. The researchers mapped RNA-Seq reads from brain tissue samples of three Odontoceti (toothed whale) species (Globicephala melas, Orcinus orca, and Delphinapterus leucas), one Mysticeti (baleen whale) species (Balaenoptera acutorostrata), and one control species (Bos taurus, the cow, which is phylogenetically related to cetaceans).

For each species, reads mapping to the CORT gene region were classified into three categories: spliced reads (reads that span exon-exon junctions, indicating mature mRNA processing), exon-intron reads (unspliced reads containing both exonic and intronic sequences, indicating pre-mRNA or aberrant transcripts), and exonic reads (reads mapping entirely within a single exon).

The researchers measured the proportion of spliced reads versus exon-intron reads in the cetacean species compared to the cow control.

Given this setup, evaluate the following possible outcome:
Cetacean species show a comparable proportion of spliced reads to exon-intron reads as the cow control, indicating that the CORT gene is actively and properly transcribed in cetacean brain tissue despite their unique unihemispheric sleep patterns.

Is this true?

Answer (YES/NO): NO